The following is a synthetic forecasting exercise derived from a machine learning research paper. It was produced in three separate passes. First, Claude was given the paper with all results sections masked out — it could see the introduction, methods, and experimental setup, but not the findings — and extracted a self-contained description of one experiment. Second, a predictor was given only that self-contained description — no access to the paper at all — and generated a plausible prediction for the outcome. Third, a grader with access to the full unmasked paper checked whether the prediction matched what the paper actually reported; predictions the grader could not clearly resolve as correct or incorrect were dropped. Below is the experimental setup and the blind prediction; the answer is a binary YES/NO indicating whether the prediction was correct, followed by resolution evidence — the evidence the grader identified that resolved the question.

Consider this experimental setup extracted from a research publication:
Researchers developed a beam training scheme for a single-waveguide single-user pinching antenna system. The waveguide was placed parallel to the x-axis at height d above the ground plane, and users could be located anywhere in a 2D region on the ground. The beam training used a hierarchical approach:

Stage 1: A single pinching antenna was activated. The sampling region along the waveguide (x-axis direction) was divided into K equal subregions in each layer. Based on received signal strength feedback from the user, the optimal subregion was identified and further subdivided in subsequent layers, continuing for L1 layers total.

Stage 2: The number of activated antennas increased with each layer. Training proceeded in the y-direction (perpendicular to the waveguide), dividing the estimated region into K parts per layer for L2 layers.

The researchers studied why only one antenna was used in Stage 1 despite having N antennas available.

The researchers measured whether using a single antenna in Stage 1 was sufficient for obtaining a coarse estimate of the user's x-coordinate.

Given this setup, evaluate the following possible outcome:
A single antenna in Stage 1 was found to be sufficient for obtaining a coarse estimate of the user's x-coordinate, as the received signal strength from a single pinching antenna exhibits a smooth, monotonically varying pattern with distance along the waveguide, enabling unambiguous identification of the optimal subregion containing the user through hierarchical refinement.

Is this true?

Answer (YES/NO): NO